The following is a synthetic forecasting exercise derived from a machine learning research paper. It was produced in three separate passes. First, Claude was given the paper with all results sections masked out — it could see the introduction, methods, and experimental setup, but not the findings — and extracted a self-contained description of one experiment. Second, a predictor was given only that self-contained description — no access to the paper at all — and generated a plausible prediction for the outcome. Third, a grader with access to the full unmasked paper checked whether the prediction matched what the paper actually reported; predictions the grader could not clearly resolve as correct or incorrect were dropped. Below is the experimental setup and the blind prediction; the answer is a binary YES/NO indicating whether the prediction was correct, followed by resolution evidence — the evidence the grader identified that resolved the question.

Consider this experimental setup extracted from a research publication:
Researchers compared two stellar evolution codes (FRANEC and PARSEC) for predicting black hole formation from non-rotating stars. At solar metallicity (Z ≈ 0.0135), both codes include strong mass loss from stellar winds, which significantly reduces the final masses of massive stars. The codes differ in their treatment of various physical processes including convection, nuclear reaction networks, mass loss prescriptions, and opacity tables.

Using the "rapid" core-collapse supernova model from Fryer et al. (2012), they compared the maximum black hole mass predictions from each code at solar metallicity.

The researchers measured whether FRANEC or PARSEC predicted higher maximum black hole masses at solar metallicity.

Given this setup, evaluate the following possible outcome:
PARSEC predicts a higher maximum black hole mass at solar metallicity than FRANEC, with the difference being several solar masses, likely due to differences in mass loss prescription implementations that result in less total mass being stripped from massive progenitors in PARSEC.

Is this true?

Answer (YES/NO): YES